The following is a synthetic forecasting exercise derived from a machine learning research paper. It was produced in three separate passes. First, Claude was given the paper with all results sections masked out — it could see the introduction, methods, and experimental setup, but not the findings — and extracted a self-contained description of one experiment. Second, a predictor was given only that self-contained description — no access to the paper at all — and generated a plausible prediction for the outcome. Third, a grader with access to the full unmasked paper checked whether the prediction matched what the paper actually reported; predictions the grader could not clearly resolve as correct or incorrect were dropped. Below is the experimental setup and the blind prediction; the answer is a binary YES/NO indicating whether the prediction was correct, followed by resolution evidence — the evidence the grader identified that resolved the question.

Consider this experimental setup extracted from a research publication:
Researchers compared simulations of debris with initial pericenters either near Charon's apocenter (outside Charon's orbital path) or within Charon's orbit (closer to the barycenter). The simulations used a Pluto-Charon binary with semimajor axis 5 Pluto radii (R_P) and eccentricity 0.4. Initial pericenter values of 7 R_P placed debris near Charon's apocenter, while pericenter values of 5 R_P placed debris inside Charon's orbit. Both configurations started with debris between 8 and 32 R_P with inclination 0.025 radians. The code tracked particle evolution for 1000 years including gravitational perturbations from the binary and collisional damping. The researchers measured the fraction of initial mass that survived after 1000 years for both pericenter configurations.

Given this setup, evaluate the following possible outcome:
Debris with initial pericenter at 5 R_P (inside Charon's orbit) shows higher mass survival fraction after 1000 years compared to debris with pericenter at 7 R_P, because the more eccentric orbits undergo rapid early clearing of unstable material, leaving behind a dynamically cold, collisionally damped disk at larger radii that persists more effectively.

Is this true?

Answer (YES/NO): NO